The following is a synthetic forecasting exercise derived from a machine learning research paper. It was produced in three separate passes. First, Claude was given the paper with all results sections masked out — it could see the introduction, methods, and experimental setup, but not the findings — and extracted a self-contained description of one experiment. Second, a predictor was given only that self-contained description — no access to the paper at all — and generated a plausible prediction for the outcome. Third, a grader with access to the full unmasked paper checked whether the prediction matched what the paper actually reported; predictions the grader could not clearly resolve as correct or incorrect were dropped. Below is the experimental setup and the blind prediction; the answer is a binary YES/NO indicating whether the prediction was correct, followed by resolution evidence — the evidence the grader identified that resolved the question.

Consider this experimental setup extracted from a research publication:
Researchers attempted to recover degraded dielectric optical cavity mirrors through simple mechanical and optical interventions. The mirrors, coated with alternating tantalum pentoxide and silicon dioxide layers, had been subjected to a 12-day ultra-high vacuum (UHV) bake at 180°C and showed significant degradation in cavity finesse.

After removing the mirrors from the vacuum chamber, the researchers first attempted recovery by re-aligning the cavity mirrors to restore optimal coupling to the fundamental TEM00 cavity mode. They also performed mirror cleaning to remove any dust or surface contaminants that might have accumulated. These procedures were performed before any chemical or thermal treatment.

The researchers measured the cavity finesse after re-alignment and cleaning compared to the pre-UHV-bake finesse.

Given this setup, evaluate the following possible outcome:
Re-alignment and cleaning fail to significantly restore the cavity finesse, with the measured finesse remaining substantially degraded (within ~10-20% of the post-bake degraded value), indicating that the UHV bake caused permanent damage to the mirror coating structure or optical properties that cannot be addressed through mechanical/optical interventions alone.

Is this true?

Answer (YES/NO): YES